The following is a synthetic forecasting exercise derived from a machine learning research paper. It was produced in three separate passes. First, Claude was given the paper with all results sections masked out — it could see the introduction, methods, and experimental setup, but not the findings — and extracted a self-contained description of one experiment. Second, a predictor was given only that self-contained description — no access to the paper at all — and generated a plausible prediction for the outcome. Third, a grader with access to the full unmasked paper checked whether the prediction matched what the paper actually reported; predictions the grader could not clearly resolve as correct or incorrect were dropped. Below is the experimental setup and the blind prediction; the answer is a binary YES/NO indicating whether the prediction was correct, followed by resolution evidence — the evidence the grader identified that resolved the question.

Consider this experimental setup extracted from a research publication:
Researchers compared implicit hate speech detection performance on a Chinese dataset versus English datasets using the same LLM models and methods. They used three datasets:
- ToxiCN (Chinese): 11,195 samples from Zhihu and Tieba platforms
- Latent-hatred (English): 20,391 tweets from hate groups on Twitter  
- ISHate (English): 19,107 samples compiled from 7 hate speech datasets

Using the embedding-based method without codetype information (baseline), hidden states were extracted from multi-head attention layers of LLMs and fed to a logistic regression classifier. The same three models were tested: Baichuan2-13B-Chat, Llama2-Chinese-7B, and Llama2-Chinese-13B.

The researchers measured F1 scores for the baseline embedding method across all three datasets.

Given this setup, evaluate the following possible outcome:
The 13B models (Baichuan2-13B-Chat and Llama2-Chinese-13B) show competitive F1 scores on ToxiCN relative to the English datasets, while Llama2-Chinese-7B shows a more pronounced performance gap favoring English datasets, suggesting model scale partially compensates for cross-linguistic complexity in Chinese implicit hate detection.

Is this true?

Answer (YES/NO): NO